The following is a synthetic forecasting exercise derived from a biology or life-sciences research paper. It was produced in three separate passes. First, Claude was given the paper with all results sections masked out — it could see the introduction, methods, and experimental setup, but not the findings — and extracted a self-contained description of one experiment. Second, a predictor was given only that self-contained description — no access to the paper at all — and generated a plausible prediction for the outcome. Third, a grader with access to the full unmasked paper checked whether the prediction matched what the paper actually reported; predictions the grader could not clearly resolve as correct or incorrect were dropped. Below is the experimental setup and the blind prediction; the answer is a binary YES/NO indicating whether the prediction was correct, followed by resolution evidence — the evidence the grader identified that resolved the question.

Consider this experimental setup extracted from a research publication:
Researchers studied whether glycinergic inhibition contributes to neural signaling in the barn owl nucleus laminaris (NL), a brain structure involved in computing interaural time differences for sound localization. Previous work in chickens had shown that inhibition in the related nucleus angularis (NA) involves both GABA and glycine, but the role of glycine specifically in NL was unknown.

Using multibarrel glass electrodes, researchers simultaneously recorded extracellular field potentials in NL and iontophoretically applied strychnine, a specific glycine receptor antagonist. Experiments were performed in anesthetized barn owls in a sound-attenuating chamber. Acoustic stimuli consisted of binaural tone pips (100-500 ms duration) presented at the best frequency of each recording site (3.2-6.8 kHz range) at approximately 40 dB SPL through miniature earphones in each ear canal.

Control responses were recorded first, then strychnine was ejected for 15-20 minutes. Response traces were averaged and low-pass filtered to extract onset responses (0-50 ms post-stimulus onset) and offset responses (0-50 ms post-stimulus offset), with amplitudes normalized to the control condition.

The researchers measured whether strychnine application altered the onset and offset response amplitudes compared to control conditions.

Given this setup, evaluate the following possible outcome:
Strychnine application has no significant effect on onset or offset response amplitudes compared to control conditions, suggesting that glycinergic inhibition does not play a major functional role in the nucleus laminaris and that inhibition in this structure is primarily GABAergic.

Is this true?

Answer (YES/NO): NO